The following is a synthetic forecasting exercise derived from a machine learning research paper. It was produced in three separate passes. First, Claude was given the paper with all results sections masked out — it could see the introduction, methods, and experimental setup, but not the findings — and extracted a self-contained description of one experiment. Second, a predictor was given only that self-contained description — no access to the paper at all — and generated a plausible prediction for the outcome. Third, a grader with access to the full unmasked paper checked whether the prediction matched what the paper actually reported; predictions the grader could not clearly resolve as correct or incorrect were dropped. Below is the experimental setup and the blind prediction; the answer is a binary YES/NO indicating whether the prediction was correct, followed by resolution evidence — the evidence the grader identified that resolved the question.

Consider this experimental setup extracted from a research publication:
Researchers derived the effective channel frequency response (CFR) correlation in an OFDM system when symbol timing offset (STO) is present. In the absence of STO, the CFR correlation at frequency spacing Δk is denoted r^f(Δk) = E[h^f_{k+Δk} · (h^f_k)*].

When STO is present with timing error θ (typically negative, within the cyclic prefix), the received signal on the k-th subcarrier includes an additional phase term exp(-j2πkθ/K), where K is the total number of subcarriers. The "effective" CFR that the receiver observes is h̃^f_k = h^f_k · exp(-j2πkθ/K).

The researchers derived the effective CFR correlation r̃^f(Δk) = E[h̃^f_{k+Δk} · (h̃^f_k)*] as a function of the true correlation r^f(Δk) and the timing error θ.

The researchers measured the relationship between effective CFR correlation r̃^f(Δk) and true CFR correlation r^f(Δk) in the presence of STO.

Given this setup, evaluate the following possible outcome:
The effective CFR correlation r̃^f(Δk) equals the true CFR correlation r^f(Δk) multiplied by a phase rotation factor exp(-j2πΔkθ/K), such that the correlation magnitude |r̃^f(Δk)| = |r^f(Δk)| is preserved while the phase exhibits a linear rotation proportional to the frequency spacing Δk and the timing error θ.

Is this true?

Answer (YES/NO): YES